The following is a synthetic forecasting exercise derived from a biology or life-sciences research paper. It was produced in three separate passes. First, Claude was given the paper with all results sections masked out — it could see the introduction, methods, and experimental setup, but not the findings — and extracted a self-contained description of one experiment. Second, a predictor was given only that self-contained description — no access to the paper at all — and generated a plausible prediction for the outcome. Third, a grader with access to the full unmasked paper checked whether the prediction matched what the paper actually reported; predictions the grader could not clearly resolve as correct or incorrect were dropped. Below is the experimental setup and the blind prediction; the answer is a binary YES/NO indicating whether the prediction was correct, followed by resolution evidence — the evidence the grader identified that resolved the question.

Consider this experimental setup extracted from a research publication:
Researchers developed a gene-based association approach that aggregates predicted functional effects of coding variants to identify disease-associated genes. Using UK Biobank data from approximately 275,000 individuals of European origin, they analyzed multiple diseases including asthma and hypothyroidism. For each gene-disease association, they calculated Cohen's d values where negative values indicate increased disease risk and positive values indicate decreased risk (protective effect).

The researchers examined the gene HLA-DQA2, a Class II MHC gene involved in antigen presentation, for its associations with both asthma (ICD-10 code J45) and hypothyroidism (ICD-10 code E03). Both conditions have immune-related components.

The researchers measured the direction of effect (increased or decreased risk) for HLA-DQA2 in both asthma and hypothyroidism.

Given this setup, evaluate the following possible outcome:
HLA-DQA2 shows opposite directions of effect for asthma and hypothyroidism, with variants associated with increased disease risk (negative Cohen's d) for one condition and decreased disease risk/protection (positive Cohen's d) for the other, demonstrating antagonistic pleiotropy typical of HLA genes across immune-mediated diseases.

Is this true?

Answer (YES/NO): NO